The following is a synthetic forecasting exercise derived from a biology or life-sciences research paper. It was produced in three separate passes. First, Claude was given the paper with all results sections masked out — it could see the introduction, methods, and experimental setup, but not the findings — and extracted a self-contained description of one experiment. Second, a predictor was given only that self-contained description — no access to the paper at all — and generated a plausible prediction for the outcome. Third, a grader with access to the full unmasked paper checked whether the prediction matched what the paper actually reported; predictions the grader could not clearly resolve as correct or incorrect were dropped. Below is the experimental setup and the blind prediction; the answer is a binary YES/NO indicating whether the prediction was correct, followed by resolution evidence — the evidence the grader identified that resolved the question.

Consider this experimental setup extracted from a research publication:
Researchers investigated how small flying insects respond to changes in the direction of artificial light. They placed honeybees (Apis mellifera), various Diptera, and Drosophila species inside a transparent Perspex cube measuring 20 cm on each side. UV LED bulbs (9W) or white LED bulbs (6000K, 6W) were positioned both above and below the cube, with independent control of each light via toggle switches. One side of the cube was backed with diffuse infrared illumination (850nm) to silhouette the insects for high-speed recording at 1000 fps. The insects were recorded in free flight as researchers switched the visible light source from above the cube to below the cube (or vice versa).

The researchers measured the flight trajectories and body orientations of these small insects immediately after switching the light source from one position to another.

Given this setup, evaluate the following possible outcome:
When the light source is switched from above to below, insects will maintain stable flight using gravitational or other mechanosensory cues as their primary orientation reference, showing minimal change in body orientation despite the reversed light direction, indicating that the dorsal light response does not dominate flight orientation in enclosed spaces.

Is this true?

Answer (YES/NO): NO